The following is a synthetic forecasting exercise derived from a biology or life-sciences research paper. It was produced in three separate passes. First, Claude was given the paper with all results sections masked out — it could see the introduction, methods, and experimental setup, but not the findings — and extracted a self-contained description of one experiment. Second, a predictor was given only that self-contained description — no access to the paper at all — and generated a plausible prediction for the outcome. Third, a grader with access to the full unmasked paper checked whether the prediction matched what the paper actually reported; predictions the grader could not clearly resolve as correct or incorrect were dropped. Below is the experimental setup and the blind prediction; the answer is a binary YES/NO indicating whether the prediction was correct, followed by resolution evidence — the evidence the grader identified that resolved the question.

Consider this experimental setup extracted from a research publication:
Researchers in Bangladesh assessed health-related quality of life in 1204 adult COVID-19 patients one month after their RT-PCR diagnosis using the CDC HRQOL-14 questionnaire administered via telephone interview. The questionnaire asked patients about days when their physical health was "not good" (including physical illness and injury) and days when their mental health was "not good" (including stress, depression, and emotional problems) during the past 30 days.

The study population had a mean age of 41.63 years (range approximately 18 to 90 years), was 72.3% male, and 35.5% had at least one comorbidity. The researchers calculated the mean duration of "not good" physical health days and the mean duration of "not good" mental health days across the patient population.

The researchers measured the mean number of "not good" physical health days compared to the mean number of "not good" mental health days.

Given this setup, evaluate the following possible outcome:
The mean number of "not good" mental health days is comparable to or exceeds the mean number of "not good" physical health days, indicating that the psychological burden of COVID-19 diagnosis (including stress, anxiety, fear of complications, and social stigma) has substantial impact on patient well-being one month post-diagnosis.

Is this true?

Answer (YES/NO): NO